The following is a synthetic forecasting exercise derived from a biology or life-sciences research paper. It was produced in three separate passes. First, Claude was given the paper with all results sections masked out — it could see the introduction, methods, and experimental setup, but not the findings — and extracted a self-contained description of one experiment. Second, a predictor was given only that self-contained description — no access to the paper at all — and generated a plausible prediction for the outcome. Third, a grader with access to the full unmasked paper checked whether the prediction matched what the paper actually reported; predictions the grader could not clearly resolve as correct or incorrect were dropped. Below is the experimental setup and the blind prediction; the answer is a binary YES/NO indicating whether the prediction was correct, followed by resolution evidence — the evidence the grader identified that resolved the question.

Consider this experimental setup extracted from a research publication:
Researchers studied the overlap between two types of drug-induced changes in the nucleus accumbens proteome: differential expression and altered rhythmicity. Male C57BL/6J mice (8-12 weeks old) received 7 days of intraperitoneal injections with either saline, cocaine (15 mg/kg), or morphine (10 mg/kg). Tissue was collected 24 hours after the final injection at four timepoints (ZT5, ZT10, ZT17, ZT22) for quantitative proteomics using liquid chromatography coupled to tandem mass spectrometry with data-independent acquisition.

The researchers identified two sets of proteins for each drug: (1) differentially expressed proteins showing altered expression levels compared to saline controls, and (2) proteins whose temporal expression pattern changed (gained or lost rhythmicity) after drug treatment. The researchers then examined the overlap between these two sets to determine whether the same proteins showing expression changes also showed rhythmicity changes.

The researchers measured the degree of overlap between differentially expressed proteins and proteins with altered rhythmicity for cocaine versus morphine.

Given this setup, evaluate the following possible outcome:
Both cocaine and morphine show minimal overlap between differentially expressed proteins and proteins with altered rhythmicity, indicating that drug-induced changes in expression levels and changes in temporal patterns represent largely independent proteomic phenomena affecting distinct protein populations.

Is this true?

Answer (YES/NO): NO